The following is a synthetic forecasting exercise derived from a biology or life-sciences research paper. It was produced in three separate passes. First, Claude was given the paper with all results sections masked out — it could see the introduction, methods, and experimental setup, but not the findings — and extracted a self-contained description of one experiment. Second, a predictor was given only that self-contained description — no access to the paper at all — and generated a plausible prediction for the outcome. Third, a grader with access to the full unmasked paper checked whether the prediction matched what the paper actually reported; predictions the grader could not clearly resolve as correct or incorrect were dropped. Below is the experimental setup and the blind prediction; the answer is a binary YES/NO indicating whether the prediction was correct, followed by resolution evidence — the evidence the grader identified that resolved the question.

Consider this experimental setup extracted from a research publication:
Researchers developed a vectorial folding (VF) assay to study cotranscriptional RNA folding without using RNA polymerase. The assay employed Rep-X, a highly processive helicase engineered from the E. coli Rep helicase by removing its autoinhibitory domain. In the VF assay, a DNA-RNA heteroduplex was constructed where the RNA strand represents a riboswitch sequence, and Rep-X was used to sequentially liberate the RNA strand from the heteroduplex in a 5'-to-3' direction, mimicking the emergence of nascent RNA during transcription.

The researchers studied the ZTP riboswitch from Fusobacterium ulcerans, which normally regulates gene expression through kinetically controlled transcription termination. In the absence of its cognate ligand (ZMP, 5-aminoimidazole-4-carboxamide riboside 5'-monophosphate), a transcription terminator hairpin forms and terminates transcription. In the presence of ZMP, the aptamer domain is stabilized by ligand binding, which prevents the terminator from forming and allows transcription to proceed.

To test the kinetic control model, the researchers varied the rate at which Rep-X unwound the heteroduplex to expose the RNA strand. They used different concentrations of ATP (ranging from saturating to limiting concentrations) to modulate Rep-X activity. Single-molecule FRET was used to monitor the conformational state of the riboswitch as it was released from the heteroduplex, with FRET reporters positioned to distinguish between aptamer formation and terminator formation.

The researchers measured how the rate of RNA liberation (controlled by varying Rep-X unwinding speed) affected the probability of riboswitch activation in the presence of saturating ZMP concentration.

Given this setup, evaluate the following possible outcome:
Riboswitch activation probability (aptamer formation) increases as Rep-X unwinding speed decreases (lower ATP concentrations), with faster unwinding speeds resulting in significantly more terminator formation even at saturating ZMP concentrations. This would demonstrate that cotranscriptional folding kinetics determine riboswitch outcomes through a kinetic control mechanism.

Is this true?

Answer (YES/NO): NO